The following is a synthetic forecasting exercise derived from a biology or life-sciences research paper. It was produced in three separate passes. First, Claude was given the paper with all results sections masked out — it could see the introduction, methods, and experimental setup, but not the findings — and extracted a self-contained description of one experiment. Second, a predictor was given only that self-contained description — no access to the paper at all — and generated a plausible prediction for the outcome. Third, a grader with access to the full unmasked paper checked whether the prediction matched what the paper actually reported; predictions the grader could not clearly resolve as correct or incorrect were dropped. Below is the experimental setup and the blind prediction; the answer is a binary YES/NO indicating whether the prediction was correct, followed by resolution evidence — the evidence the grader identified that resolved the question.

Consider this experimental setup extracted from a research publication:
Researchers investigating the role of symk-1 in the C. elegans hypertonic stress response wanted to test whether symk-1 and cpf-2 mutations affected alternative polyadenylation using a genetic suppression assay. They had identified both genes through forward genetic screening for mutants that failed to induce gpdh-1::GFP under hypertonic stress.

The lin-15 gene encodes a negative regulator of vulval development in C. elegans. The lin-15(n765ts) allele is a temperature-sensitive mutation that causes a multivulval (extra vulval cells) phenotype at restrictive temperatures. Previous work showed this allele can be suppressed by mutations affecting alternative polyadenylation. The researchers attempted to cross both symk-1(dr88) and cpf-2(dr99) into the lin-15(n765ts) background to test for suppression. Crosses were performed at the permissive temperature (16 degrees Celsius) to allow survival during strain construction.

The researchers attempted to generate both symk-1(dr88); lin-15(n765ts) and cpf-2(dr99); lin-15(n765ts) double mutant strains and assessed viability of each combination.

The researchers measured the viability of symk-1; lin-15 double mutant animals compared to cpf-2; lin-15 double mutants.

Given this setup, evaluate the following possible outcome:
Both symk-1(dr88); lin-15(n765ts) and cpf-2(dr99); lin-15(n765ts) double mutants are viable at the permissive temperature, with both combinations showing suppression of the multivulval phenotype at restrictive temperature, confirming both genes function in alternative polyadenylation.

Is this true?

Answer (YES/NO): NO